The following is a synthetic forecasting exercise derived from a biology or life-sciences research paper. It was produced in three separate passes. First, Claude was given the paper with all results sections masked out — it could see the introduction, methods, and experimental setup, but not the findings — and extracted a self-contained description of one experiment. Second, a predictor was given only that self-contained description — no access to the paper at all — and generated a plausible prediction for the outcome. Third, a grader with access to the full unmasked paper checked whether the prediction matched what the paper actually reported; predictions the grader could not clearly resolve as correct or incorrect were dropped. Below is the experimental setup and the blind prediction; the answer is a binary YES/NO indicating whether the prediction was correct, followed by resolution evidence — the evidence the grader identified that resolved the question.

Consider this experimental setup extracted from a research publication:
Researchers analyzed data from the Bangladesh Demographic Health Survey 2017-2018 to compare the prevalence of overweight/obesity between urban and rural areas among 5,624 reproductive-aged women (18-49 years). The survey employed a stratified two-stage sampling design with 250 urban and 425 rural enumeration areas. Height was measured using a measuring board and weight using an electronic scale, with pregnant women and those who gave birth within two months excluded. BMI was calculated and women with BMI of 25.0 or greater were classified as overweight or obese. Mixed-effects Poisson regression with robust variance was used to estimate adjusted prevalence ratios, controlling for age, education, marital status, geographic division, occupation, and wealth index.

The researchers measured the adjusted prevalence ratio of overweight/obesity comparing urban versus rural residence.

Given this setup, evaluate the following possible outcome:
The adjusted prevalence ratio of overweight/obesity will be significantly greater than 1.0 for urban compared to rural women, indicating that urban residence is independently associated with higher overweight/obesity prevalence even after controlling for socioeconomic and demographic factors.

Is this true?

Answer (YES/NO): NO